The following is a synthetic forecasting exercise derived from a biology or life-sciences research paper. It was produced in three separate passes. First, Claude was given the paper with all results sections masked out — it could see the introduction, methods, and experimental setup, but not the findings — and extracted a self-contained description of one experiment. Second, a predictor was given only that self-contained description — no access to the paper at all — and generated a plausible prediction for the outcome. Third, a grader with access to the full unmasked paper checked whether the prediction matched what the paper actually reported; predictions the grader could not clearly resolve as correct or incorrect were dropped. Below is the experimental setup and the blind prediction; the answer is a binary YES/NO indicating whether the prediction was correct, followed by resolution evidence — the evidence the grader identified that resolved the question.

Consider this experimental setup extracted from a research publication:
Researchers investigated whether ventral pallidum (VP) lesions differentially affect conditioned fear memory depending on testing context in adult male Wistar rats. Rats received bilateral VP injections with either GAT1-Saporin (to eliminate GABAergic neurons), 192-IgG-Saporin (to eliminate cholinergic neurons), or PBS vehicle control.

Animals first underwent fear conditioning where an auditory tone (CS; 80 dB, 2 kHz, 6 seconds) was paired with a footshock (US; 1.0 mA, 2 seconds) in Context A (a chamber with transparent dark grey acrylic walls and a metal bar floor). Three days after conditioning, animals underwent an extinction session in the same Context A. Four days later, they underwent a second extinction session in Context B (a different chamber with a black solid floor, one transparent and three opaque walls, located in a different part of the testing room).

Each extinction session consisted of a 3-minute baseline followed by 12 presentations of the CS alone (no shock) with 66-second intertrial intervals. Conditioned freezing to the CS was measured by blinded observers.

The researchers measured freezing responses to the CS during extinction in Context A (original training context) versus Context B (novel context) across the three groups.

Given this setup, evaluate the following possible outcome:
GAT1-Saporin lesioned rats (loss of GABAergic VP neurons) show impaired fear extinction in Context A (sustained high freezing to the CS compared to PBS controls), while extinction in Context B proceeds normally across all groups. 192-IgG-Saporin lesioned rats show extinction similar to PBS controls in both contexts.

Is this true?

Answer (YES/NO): NO